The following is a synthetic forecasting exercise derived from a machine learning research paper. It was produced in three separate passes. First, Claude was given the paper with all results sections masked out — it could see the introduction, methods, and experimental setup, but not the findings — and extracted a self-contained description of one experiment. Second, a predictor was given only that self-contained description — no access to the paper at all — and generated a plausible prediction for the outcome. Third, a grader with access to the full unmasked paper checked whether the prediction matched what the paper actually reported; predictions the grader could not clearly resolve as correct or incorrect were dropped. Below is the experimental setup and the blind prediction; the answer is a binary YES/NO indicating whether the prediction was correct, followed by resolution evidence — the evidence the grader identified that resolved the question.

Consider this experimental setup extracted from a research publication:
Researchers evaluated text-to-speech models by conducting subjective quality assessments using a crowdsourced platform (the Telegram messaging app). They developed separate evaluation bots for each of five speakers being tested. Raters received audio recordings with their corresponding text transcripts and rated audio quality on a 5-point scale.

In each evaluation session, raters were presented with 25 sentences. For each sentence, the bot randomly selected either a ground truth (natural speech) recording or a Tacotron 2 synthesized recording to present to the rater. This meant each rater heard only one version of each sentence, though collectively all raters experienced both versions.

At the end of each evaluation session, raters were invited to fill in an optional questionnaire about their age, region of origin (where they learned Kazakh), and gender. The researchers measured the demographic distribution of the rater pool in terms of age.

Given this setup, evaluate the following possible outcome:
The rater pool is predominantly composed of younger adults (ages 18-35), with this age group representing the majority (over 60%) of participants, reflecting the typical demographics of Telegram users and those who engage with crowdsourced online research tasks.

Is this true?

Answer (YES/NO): NO